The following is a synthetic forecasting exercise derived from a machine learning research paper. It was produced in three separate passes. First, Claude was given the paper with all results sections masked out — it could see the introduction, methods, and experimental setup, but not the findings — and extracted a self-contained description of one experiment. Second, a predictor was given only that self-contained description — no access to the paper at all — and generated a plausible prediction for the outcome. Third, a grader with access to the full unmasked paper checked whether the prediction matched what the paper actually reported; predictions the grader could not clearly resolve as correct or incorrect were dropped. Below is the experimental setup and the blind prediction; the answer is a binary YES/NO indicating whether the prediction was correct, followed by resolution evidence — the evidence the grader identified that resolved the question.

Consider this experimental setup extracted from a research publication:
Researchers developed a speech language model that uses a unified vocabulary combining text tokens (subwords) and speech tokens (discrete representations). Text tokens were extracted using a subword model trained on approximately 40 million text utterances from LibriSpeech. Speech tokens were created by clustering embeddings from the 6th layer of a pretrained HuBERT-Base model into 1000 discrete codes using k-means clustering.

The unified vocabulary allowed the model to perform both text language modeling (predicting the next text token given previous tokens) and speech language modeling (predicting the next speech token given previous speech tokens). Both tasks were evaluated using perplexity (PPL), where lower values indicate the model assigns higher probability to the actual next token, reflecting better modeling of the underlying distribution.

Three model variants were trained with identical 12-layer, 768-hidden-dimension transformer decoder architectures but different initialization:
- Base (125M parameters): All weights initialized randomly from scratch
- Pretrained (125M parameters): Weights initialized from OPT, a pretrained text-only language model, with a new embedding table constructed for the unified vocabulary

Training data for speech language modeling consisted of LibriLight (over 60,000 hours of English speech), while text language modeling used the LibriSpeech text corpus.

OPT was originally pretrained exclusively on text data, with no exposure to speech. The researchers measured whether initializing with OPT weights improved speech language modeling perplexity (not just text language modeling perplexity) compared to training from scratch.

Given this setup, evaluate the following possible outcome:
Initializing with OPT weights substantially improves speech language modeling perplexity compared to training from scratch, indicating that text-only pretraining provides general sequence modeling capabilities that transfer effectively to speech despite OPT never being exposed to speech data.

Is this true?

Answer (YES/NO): NO